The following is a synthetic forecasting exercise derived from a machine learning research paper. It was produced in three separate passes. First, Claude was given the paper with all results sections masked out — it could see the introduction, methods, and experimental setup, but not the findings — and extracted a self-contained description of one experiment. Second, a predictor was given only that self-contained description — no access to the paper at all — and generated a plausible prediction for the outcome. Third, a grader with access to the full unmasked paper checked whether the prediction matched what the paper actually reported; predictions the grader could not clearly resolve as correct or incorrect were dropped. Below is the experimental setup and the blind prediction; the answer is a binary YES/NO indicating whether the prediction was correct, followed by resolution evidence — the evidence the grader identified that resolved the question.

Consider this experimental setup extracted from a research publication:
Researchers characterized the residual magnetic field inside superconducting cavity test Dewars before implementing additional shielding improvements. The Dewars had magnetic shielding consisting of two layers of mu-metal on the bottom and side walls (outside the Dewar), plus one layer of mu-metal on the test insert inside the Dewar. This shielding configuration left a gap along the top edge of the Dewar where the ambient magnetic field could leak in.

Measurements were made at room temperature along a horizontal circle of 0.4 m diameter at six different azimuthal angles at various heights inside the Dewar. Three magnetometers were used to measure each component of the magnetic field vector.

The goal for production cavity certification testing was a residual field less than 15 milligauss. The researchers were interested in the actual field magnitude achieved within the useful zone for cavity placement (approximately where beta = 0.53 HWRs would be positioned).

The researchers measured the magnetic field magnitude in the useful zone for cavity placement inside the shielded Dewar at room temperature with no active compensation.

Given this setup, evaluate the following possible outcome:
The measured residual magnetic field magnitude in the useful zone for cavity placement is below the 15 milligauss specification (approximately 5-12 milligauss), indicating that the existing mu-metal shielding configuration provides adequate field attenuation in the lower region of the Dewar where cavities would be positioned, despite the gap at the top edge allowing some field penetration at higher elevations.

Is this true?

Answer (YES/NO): NO